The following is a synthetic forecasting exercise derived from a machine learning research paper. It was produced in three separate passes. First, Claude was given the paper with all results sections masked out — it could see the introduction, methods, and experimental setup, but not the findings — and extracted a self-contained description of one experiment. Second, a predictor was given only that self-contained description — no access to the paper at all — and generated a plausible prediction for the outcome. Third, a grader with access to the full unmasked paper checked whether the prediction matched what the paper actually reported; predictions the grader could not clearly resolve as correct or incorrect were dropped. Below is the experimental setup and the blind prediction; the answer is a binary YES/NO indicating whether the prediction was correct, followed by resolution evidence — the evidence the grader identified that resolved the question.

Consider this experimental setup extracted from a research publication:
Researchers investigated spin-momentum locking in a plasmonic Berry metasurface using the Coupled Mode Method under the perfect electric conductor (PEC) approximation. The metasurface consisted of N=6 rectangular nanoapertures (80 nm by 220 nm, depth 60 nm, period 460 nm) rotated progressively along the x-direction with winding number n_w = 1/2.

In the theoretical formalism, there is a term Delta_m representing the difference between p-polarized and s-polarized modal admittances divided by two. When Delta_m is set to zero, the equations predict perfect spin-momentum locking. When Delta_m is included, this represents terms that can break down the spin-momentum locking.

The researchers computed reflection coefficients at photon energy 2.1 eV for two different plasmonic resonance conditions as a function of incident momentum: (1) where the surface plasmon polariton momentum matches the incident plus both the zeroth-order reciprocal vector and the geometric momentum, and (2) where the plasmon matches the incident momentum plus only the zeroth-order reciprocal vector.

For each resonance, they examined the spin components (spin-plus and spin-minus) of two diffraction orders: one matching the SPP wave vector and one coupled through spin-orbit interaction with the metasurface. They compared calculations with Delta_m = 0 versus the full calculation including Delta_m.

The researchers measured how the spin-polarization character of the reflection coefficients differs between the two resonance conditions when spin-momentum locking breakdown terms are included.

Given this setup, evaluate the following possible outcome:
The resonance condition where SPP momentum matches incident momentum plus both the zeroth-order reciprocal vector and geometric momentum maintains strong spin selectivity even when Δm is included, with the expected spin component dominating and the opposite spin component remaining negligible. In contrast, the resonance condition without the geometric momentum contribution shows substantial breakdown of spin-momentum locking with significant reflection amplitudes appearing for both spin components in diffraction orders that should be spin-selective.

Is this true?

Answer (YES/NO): NO